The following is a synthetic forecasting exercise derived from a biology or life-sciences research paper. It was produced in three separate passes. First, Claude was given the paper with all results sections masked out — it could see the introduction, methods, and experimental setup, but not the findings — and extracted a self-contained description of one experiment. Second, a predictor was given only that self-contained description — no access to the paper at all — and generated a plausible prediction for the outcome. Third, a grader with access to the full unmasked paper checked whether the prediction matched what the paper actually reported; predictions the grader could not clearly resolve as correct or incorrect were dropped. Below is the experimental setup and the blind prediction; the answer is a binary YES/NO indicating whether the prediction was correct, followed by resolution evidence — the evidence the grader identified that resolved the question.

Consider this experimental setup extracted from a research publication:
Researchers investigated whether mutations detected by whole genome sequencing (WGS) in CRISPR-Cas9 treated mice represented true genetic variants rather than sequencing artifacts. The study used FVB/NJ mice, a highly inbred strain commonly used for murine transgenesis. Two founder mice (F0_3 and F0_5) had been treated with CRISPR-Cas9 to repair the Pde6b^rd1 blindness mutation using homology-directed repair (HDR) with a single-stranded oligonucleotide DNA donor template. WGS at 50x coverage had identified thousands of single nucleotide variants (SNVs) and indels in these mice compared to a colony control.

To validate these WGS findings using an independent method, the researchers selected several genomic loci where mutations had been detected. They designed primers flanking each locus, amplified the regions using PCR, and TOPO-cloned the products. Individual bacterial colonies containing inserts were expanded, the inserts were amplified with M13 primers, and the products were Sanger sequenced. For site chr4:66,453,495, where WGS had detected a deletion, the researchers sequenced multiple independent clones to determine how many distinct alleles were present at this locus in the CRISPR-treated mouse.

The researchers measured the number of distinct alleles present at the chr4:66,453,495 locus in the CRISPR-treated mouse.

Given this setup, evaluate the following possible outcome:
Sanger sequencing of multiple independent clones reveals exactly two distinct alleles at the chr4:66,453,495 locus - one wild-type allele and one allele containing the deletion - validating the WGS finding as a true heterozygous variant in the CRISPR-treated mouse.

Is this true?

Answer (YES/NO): NO